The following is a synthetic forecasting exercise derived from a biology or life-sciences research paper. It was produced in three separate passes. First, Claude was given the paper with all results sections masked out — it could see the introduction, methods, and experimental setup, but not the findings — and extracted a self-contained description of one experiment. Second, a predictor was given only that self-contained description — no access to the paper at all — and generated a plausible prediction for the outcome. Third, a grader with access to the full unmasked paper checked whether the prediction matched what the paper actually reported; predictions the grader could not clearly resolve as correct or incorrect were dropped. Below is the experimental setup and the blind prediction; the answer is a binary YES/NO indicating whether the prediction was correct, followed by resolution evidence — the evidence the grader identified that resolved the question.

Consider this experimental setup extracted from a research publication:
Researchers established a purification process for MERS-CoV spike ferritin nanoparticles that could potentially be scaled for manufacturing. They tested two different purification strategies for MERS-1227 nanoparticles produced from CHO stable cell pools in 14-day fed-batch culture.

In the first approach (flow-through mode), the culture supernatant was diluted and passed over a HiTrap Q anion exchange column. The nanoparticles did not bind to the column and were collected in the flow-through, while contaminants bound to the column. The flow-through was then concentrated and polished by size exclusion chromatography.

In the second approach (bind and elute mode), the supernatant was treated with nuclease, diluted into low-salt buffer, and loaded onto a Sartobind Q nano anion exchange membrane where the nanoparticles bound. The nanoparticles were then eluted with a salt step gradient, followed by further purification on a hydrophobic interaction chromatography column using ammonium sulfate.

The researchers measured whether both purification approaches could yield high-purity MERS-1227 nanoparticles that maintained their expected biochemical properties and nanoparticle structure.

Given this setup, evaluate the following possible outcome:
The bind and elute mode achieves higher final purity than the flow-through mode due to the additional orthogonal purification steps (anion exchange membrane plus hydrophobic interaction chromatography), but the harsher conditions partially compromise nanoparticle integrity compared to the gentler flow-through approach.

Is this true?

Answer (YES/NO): NO